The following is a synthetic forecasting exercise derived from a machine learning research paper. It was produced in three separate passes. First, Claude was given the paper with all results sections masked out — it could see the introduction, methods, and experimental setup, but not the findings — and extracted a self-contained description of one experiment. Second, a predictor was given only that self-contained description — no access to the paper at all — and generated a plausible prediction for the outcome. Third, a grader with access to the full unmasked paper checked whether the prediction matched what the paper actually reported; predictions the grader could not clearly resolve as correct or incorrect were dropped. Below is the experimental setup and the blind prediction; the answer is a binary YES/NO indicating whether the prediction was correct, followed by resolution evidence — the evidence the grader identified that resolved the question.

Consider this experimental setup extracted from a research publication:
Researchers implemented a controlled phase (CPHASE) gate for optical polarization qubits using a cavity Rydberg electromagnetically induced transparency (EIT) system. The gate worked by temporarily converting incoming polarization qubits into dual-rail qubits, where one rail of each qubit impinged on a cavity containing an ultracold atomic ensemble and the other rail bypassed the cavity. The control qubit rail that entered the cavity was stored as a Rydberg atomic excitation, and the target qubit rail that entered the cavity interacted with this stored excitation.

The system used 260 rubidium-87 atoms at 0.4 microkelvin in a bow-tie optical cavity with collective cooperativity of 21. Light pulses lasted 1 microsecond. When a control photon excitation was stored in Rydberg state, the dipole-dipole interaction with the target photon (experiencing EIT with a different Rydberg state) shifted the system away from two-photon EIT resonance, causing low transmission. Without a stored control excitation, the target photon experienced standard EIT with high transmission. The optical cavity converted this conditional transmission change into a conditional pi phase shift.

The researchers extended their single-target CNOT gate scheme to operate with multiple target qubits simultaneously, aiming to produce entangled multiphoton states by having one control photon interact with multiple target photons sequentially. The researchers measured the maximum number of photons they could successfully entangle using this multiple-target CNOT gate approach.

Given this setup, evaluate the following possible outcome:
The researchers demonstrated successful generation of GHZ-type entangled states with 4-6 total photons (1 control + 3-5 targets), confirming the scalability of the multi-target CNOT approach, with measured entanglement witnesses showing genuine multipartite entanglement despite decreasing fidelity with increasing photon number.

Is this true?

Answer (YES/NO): NO